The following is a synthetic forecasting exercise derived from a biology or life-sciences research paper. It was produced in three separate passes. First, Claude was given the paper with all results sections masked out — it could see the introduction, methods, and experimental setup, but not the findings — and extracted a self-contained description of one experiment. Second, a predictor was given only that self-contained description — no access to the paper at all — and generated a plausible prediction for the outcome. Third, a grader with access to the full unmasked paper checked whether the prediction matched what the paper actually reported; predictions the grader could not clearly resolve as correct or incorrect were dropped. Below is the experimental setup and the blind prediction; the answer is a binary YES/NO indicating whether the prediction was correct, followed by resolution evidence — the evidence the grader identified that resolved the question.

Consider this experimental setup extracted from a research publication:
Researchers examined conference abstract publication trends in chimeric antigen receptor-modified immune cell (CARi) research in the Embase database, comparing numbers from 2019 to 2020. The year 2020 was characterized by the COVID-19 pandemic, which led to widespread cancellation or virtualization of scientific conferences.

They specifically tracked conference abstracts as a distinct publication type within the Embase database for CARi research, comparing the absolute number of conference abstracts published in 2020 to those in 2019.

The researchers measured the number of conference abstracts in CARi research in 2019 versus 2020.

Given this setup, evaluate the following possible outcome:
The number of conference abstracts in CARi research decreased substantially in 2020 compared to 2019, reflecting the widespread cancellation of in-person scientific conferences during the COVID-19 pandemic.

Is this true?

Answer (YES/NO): YES